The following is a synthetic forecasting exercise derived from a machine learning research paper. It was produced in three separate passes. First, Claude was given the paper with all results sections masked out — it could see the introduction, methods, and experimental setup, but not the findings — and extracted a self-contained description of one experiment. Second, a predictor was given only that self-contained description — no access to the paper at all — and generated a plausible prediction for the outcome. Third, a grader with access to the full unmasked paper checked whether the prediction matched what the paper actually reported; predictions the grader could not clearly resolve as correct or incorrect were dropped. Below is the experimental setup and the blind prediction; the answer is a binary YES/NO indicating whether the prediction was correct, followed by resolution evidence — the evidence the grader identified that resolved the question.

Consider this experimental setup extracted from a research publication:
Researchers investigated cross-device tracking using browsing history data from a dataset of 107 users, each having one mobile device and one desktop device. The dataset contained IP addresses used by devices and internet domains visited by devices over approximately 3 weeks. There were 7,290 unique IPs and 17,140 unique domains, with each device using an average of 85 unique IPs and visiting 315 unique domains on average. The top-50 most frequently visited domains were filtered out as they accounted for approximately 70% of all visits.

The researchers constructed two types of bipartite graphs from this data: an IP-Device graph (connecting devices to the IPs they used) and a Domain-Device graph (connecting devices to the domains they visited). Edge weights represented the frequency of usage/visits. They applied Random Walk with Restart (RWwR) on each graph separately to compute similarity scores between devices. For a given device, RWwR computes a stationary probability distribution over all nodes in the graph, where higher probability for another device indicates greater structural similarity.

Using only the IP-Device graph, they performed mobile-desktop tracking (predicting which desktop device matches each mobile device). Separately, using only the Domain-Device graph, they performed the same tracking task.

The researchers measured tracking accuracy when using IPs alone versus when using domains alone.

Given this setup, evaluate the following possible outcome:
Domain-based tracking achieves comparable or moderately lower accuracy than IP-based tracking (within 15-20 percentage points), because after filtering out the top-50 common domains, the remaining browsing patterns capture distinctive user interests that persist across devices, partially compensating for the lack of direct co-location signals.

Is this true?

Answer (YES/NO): YES